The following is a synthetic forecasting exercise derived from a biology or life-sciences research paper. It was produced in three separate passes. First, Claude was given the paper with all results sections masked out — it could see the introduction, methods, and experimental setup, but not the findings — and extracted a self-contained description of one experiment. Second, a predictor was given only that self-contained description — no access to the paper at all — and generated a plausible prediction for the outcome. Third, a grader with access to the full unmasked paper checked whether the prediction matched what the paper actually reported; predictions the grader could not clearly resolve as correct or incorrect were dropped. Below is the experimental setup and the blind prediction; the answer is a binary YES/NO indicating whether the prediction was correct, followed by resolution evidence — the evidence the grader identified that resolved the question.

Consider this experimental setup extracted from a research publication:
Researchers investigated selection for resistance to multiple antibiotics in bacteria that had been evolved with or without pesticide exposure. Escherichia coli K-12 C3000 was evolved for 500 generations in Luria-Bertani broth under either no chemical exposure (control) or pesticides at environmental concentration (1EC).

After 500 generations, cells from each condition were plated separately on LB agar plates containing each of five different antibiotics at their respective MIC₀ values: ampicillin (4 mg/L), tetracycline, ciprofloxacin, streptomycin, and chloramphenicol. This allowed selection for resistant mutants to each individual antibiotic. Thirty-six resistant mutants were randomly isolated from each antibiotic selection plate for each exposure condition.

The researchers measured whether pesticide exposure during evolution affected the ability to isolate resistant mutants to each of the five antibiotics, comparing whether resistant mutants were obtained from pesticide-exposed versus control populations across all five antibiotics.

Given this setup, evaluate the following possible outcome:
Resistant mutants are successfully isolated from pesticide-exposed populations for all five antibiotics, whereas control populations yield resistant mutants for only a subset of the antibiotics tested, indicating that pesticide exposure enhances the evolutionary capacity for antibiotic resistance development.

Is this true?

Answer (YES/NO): NO